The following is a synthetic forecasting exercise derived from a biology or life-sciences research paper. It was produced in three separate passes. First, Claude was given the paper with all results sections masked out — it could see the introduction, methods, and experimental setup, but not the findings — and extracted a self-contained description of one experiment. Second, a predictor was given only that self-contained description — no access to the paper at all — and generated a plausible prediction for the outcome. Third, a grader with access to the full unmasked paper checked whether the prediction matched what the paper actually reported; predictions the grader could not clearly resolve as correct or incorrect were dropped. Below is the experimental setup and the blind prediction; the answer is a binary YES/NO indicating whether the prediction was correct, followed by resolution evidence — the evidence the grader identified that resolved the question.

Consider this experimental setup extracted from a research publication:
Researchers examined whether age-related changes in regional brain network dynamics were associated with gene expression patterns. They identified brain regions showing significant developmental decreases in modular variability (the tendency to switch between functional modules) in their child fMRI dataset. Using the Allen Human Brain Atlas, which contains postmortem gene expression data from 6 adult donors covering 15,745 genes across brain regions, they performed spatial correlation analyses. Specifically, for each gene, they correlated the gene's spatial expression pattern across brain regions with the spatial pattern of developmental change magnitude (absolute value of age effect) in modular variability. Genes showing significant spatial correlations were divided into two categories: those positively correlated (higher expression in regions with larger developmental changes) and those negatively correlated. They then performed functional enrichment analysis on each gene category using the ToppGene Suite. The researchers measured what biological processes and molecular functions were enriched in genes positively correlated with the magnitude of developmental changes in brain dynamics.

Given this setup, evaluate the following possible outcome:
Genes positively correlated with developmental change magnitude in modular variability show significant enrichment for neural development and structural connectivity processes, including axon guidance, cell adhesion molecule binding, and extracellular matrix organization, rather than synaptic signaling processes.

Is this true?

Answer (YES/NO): NO